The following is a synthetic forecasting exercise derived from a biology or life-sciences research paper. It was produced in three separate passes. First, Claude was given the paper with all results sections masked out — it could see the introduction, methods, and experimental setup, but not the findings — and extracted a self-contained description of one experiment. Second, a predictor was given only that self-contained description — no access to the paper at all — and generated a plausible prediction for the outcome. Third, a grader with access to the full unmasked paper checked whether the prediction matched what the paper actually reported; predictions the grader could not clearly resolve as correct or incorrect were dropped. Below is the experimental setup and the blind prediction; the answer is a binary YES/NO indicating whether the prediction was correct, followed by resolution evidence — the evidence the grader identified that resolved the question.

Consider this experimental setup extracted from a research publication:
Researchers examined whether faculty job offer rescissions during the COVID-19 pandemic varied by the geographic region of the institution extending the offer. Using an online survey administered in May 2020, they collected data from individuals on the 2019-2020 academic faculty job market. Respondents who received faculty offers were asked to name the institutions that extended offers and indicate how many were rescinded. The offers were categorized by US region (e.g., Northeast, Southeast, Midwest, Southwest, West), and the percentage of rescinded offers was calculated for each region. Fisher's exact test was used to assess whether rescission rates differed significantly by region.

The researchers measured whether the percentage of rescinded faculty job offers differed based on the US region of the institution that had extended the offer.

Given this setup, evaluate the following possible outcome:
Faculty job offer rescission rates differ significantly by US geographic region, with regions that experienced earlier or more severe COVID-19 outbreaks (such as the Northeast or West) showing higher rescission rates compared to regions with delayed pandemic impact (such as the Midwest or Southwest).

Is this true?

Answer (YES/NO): NO